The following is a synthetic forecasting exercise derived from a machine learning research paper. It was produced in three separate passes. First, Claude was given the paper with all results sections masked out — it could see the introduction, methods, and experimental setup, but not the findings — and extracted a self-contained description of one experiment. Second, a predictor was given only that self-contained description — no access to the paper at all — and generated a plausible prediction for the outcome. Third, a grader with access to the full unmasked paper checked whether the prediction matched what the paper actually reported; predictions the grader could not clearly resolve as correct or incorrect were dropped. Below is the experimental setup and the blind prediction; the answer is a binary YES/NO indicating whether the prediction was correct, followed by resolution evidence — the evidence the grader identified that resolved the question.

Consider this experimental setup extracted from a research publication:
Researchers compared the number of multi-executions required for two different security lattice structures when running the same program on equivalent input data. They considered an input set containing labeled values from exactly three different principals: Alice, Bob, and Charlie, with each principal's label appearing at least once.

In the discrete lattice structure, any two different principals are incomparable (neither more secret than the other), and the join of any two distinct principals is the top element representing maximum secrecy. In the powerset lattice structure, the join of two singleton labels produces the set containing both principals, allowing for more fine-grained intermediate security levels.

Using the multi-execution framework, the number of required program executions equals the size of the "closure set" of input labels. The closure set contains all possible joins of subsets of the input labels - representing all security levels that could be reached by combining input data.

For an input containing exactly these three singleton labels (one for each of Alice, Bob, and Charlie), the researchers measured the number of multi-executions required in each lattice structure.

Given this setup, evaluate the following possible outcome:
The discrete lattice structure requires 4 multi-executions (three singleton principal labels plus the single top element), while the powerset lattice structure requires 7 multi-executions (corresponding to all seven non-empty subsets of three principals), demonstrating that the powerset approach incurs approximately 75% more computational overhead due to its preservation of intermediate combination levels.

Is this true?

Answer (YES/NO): NO